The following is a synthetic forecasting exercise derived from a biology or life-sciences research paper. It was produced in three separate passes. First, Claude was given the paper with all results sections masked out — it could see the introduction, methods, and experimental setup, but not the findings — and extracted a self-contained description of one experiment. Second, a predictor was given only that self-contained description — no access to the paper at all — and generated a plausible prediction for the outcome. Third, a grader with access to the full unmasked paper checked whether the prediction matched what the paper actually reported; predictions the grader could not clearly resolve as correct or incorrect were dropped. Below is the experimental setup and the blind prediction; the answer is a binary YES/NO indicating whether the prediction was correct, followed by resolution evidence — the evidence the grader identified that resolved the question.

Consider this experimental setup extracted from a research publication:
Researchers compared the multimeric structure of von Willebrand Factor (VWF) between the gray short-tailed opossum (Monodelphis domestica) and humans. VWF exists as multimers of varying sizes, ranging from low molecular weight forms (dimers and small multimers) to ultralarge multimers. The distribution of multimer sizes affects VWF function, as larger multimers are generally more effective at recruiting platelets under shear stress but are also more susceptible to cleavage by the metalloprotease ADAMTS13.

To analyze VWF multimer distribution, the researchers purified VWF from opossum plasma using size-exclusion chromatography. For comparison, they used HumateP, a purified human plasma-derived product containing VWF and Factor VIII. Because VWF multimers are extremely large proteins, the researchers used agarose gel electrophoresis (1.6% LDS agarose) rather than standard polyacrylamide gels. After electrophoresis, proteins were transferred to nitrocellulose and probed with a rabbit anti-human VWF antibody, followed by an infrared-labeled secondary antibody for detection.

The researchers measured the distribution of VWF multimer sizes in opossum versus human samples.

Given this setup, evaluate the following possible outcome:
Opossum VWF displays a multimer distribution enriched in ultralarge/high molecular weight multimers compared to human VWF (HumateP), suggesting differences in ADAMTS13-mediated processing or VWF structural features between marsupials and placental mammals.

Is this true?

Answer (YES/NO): NO